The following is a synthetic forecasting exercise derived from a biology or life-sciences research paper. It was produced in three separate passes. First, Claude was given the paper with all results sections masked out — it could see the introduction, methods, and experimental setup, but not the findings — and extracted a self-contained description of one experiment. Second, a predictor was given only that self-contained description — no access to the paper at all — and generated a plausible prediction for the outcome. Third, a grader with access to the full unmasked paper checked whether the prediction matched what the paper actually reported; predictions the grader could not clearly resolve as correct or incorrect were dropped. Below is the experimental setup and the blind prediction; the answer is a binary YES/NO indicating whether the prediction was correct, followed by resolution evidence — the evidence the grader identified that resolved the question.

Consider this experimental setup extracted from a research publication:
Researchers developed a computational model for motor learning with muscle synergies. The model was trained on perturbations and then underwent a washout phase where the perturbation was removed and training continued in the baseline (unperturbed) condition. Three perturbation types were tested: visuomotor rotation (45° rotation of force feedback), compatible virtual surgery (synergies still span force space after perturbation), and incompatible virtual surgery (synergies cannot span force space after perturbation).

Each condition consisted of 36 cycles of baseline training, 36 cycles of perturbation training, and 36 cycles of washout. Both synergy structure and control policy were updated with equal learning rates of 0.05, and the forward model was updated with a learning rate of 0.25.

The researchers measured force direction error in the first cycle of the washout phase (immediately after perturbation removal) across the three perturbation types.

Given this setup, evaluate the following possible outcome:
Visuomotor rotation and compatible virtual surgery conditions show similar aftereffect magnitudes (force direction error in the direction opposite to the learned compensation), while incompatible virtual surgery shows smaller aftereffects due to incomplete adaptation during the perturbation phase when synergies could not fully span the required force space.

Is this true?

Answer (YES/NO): YES